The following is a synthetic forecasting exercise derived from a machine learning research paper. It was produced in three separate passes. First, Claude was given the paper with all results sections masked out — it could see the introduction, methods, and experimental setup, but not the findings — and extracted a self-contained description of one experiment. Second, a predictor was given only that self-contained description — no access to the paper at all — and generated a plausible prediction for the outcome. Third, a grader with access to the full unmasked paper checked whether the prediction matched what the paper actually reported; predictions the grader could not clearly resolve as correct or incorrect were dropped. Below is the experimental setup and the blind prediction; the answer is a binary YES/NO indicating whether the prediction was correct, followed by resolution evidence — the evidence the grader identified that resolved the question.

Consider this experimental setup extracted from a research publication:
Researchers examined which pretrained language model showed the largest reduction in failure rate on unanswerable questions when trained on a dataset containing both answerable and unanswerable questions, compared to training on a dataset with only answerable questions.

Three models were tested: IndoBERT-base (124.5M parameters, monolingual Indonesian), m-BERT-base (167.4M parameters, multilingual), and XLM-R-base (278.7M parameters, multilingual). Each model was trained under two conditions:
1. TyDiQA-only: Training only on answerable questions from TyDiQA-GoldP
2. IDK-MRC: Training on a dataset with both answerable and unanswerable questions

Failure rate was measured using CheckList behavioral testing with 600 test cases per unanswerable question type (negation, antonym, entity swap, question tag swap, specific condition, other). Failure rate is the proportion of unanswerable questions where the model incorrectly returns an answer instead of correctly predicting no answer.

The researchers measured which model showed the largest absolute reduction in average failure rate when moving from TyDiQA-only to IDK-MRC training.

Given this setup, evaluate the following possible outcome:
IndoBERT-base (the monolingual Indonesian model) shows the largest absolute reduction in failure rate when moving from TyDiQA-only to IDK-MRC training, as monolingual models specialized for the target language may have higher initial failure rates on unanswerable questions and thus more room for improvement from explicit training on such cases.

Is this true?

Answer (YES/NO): YES